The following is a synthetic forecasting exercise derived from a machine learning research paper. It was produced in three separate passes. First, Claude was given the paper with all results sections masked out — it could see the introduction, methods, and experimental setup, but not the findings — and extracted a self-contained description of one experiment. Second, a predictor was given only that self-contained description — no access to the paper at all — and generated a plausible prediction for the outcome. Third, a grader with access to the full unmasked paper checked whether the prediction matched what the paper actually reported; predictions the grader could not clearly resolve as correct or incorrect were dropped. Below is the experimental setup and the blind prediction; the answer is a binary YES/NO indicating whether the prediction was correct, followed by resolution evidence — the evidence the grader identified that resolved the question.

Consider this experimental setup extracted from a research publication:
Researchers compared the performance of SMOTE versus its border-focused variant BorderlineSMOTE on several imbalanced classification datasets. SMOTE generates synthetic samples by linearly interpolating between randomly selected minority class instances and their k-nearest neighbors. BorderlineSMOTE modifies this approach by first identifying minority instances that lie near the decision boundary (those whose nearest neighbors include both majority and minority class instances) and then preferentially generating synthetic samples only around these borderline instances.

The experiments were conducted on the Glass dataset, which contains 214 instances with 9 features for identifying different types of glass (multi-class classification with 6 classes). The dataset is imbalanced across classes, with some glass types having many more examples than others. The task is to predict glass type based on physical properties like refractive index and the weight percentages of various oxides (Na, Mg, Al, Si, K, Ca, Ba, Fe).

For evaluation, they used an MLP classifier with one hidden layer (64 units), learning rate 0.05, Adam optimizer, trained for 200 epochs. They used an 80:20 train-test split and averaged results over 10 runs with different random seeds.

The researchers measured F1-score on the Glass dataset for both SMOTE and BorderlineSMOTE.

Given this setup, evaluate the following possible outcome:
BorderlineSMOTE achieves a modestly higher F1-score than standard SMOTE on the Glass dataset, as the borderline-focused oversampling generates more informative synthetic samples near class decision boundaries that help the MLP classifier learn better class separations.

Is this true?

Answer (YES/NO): NO